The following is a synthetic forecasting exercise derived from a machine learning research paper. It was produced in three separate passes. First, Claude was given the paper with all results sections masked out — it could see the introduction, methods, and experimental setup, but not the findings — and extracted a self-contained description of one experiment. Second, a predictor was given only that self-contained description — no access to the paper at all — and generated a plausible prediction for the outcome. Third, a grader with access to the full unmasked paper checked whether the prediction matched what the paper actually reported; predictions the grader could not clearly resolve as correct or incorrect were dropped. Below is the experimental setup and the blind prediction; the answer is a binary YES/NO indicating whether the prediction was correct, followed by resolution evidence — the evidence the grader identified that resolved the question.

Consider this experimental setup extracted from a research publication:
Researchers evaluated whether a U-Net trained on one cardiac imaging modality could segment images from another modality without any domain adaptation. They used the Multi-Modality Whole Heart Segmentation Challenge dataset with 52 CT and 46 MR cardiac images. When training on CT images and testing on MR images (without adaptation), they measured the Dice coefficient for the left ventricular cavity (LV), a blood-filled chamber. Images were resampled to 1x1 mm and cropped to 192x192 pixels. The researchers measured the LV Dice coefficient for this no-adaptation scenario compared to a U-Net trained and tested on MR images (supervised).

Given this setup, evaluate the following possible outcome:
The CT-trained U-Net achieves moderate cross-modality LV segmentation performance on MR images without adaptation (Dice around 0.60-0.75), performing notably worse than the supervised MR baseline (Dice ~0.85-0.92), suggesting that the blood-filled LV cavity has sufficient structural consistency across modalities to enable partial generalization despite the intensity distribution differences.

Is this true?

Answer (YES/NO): NO